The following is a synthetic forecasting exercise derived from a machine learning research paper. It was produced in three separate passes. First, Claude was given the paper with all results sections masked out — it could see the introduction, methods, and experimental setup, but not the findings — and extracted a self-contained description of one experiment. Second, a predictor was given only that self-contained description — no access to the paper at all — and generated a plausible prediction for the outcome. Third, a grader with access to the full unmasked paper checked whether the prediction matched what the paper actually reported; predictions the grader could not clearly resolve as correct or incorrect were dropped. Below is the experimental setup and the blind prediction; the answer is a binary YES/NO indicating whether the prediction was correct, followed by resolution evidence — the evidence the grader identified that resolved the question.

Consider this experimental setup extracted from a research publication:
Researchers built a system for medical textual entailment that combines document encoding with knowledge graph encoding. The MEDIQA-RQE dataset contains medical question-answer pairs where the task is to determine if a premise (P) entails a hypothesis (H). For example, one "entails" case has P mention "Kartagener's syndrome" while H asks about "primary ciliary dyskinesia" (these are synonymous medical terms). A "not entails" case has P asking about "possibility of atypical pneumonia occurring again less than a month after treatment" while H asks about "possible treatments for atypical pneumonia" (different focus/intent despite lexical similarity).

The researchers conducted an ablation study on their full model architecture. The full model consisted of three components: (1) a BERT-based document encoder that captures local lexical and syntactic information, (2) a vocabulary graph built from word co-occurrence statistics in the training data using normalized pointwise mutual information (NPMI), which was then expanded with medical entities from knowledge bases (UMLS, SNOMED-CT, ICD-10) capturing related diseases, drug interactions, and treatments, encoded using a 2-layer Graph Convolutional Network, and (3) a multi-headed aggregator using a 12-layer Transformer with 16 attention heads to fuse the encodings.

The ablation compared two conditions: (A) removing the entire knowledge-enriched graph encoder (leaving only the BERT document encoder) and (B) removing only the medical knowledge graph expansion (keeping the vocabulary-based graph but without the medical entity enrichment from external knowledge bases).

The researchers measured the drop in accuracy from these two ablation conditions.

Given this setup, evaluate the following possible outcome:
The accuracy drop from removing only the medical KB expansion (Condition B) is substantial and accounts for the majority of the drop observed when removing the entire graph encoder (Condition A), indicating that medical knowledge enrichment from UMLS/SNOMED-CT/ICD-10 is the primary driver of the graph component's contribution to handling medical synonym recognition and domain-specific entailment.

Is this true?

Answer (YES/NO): YES